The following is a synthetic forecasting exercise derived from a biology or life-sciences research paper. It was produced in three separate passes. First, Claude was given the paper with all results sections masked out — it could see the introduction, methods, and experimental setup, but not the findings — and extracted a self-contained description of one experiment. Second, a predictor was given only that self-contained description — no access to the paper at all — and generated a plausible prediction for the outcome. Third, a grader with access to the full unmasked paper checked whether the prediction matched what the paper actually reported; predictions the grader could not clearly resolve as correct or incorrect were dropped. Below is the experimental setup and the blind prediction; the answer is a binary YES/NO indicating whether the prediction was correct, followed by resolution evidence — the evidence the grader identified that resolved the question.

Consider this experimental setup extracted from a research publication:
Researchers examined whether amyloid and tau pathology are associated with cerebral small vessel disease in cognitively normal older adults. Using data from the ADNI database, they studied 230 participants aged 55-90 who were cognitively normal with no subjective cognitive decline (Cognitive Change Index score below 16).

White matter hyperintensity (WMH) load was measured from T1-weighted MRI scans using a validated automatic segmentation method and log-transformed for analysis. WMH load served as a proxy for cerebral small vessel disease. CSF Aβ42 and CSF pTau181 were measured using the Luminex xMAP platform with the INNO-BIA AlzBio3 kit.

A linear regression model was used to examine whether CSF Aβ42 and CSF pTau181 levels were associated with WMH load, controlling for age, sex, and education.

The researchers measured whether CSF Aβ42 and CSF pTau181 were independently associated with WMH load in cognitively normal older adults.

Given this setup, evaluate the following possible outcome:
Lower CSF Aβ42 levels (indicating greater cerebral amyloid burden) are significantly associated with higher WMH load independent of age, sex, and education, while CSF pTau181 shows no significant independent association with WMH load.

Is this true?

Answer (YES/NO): YES